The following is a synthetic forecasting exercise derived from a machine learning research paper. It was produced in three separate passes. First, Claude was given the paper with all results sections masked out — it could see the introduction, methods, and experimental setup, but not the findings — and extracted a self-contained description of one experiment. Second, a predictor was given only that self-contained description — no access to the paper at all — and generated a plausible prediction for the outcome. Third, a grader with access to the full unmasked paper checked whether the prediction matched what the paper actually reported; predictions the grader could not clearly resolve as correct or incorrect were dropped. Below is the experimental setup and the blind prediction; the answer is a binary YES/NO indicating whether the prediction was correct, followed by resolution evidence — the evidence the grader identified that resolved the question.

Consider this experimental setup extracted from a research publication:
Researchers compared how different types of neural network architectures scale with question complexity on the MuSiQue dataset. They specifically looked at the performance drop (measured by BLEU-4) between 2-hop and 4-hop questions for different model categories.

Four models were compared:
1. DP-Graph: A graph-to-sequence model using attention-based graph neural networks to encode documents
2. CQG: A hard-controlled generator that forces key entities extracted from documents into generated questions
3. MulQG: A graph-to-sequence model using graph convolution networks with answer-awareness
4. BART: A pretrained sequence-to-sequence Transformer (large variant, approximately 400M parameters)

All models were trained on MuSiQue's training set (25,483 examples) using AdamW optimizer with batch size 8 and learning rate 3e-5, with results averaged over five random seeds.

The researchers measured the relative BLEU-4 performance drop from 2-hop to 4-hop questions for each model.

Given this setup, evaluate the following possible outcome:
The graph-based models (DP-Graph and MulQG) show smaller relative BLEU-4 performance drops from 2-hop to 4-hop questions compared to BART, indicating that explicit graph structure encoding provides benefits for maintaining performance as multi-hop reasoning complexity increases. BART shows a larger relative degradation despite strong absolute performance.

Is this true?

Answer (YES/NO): NO